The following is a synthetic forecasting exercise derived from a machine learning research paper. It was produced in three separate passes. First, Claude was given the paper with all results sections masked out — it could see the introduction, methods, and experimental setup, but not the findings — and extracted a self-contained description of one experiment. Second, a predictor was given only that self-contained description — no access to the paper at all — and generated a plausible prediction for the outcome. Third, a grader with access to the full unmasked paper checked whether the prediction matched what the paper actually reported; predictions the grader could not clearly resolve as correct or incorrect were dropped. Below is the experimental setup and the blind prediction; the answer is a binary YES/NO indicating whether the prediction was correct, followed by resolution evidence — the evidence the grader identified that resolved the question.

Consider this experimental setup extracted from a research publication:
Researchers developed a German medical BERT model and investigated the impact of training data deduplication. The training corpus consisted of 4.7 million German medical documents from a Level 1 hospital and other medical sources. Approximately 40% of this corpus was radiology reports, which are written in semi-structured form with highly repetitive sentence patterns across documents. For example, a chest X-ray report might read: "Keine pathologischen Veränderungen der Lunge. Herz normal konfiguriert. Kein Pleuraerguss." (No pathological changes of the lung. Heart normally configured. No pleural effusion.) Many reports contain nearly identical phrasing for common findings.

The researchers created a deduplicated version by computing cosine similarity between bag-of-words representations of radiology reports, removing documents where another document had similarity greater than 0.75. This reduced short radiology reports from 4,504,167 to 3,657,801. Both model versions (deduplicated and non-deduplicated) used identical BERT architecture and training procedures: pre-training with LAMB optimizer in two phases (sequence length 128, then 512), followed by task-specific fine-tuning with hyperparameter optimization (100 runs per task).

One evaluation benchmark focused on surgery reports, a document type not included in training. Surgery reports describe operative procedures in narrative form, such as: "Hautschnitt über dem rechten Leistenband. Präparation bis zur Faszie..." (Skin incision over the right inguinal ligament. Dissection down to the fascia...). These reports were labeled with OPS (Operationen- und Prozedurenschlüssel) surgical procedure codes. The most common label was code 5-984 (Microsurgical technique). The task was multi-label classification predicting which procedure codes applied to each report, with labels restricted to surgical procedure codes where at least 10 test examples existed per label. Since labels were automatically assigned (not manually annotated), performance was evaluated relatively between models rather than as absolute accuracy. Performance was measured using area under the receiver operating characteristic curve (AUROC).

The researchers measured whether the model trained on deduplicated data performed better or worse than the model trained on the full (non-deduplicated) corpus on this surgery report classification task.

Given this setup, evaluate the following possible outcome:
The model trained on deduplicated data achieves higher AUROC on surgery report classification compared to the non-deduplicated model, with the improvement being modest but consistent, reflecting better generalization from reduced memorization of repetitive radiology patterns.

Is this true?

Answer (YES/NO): NO